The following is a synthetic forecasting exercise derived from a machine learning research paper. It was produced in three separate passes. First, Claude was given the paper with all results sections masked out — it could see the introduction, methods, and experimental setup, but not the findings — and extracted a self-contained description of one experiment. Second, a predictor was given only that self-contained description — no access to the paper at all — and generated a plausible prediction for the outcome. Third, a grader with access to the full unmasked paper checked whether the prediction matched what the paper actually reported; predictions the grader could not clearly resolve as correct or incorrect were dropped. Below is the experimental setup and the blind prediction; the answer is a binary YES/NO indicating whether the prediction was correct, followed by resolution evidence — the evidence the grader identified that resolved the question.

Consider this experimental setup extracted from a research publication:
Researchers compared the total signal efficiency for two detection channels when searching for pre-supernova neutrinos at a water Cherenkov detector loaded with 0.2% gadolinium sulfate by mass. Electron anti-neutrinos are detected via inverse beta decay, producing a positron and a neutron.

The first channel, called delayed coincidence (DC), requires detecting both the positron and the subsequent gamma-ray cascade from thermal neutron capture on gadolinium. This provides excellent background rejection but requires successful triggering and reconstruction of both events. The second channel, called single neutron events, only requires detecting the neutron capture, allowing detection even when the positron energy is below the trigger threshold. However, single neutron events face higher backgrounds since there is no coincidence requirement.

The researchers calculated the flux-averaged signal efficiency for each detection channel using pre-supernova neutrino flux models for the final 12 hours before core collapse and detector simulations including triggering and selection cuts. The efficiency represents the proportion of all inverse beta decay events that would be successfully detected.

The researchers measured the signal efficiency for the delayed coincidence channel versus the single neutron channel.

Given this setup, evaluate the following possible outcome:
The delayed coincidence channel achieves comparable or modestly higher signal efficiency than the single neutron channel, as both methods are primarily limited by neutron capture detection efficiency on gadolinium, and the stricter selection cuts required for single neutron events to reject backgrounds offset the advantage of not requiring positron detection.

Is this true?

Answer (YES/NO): NO